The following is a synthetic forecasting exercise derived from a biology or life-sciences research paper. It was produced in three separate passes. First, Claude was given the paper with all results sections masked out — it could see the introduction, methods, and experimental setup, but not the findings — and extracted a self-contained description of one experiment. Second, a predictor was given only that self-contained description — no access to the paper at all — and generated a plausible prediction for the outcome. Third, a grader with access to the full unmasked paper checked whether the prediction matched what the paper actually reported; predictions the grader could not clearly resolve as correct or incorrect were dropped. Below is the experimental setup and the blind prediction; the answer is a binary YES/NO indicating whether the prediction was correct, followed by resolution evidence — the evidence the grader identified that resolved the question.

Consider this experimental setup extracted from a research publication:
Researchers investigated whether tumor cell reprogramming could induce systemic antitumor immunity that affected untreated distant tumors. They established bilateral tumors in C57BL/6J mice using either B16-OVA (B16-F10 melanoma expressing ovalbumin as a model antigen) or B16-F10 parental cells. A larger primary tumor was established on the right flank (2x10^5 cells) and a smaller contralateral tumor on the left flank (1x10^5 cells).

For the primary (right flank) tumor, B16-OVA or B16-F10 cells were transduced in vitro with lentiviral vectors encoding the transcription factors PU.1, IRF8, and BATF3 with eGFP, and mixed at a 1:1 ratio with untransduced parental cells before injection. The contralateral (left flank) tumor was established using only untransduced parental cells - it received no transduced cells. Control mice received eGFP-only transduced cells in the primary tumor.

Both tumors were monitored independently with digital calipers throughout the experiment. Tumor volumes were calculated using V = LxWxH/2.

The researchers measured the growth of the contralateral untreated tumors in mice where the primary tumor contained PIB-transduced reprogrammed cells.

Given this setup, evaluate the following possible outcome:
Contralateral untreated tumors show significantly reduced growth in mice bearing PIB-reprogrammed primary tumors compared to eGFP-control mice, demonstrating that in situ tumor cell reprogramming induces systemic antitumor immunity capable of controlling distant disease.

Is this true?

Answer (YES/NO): YES